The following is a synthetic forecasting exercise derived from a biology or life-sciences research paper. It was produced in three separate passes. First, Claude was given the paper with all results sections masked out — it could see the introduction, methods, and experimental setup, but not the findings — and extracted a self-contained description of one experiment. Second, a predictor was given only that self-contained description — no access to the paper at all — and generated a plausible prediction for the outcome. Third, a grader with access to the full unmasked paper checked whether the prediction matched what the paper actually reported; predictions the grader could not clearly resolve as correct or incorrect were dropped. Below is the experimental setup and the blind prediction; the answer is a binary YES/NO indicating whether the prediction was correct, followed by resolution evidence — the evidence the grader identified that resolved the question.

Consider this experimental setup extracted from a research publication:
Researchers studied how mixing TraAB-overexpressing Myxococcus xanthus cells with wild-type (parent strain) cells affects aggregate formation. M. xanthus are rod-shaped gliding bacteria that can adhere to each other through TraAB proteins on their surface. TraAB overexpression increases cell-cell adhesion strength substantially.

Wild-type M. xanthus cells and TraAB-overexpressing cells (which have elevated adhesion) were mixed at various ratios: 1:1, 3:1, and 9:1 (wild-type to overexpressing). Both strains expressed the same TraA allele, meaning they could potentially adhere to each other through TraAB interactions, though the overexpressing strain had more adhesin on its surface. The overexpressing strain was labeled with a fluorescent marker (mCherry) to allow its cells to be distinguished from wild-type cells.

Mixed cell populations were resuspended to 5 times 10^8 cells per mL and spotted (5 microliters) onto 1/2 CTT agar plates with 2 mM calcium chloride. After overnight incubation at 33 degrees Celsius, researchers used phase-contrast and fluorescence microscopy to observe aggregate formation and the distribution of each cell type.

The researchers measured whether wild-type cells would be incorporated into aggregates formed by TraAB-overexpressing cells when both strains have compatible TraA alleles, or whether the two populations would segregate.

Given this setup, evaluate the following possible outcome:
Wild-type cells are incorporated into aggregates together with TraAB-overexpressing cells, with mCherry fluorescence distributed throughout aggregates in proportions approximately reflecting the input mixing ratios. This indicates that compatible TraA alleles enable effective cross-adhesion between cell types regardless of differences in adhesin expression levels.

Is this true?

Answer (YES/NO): NO